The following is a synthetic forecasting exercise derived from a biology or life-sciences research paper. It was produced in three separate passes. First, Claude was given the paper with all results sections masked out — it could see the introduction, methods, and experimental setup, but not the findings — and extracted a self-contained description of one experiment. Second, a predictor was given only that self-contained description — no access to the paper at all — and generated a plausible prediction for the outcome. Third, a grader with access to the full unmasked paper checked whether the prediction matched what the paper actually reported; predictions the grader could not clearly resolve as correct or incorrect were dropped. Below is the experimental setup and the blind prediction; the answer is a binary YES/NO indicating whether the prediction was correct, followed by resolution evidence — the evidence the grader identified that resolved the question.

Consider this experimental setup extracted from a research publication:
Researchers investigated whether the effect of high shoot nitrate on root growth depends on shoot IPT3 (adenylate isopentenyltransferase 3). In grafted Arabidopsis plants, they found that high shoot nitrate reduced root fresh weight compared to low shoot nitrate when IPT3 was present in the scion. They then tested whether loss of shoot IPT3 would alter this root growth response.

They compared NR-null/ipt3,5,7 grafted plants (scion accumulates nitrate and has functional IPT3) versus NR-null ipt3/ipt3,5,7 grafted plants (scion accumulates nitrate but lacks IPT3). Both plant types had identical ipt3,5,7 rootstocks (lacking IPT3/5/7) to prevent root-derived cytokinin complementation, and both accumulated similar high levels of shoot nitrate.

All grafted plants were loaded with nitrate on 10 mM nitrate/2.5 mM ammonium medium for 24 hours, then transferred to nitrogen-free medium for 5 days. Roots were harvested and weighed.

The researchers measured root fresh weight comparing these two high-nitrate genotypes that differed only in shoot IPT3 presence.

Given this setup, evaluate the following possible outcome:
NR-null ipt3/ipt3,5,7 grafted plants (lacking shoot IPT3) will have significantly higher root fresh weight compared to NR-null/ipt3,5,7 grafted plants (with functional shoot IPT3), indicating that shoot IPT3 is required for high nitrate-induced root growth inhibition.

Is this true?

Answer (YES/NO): NO